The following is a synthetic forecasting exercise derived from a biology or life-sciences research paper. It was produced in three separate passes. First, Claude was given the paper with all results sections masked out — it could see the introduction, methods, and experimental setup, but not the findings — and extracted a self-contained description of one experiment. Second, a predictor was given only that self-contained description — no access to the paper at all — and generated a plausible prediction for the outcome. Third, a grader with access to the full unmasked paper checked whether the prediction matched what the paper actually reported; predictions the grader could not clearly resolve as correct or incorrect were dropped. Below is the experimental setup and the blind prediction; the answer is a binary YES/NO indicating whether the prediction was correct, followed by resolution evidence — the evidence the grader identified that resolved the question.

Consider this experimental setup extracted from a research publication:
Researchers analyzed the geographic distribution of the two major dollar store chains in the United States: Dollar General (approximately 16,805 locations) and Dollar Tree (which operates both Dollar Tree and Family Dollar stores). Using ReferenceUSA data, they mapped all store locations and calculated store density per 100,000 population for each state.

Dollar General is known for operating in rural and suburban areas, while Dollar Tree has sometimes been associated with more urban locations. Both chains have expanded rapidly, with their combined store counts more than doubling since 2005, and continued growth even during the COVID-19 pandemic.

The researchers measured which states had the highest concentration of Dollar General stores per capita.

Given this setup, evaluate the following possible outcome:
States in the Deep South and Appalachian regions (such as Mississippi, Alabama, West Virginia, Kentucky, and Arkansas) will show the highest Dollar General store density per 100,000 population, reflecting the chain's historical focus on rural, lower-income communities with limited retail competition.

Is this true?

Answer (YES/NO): YES